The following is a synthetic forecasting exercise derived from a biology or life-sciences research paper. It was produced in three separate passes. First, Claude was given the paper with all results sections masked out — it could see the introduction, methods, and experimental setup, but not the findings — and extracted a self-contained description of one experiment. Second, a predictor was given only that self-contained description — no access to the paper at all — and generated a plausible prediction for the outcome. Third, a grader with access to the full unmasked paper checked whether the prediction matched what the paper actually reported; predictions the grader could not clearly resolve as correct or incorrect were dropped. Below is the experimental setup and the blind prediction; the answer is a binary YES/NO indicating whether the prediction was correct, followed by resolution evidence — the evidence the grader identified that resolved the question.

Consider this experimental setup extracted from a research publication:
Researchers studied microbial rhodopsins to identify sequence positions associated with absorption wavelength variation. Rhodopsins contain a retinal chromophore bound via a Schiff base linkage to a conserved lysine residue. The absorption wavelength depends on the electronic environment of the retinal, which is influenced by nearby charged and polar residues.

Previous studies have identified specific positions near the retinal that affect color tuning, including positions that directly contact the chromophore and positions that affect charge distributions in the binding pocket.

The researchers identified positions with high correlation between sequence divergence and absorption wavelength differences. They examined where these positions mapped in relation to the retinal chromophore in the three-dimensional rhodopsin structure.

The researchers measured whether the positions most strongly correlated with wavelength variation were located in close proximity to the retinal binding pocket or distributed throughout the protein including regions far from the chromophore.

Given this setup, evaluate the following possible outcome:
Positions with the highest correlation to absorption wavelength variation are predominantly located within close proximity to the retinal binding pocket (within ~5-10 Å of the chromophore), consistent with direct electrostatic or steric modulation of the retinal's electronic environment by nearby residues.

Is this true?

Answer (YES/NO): NO